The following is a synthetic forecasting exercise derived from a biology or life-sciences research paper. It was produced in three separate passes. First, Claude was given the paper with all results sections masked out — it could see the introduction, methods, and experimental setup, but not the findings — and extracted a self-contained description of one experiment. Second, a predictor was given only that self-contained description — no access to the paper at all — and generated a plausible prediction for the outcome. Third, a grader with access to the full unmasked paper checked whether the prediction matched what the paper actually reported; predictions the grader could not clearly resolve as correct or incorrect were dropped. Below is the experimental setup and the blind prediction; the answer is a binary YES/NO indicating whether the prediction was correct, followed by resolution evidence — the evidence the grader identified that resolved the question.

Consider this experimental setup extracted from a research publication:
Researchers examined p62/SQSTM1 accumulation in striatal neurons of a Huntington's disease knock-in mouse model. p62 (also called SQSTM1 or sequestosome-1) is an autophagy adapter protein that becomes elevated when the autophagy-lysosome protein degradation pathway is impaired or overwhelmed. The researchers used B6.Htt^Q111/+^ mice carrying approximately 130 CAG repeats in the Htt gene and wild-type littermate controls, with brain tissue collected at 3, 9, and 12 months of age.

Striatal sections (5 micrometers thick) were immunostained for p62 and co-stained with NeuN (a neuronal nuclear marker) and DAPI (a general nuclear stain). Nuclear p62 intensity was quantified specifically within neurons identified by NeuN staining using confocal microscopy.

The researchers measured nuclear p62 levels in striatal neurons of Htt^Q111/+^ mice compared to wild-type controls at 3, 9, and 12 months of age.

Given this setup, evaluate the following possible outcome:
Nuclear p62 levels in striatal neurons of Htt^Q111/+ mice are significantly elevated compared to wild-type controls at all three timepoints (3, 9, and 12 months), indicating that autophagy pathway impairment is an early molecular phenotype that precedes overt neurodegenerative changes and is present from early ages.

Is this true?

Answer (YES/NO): NO